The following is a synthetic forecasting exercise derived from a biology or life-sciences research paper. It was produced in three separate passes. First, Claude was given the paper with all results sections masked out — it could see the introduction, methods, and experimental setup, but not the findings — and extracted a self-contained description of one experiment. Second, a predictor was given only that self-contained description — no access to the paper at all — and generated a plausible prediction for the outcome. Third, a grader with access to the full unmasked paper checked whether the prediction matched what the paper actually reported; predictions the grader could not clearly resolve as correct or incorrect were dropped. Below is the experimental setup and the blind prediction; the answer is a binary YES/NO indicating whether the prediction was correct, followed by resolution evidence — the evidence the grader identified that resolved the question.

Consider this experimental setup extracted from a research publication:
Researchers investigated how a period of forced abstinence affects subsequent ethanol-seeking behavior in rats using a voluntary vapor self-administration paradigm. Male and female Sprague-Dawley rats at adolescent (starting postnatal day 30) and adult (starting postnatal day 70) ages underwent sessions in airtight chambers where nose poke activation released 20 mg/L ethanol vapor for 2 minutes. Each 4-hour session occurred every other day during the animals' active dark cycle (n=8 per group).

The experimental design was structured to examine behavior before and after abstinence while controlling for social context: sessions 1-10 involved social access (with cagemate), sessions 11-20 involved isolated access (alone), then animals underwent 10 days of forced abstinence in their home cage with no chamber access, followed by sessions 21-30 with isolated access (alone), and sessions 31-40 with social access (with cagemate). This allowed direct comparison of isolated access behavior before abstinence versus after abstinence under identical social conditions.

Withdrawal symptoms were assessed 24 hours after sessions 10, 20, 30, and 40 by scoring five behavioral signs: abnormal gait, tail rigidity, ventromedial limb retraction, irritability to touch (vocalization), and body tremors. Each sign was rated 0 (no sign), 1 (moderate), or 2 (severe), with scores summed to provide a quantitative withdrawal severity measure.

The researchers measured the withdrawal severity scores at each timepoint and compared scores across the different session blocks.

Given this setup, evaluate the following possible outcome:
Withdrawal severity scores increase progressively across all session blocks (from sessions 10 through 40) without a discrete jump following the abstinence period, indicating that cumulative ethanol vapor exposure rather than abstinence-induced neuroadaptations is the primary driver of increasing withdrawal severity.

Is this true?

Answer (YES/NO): NO